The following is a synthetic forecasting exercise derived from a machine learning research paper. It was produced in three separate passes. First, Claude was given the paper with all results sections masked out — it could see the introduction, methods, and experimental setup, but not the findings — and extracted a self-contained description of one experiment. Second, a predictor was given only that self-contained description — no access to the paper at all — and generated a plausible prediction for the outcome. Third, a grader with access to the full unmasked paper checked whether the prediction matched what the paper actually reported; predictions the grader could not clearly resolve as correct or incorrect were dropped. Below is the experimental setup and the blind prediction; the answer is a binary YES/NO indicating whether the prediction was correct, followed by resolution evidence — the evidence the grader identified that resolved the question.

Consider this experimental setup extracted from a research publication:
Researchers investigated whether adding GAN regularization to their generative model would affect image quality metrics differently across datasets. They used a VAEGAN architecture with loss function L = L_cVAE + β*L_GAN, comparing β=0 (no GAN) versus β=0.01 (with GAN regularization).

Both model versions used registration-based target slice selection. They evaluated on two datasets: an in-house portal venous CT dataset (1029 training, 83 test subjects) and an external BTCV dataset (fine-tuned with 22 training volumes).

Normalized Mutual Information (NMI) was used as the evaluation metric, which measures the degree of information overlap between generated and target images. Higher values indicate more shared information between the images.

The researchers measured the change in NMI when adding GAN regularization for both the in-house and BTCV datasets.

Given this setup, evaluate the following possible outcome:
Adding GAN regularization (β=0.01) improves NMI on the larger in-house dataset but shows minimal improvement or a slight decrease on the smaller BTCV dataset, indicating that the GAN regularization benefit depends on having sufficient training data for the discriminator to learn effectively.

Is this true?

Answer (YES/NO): NO